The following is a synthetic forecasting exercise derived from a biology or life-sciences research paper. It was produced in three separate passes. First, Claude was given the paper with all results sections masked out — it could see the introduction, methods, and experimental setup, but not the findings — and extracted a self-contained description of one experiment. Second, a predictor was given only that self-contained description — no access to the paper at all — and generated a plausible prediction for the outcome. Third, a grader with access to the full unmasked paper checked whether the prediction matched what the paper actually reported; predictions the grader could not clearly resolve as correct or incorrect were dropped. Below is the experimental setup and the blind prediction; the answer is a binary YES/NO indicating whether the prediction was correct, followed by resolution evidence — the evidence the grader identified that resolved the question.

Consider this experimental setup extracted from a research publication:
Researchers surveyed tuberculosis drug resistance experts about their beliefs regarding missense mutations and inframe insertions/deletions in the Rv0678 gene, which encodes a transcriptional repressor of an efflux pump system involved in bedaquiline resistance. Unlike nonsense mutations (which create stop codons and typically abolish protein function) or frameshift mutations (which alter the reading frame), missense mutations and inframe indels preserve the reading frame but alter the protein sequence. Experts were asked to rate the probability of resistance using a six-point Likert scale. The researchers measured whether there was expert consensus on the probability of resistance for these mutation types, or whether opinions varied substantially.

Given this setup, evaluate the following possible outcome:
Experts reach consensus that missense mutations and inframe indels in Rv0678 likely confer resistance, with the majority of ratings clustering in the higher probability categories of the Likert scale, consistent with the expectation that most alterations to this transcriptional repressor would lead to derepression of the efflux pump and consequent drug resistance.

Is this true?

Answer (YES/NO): NO